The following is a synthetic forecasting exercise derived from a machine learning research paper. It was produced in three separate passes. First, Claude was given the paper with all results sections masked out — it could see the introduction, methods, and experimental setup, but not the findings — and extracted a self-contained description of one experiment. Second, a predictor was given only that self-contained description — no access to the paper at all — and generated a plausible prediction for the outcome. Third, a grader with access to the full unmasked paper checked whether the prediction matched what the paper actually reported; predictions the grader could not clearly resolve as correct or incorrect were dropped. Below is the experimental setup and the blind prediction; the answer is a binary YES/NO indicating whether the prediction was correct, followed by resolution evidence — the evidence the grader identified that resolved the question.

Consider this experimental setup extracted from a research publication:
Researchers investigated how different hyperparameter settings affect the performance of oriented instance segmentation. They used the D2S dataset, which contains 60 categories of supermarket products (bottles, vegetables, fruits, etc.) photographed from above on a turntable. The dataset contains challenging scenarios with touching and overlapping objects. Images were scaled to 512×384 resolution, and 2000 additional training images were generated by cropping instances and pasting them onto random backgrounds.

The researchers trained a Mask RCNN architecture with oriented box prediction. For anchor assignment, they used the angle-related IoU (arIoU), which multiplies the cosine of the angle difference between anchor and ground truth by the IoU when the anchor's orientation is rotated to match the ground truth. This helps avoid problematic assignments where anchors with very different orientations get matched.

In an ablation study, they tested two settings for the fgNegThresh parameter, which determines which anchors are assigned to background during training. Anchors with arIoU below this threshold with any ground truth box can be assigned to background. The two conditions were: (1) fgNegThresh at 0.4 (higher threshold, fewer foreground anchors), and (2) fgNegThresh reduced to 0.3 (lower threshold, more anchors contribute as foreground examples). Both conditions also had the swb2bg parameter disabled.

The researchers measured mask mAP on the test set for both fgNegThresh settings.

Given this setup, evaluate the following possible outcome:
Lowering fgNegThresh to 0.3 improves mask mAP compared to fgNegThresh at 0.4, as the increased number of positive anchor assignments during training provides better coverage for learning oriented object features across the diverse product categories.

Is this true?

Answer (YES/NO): YES